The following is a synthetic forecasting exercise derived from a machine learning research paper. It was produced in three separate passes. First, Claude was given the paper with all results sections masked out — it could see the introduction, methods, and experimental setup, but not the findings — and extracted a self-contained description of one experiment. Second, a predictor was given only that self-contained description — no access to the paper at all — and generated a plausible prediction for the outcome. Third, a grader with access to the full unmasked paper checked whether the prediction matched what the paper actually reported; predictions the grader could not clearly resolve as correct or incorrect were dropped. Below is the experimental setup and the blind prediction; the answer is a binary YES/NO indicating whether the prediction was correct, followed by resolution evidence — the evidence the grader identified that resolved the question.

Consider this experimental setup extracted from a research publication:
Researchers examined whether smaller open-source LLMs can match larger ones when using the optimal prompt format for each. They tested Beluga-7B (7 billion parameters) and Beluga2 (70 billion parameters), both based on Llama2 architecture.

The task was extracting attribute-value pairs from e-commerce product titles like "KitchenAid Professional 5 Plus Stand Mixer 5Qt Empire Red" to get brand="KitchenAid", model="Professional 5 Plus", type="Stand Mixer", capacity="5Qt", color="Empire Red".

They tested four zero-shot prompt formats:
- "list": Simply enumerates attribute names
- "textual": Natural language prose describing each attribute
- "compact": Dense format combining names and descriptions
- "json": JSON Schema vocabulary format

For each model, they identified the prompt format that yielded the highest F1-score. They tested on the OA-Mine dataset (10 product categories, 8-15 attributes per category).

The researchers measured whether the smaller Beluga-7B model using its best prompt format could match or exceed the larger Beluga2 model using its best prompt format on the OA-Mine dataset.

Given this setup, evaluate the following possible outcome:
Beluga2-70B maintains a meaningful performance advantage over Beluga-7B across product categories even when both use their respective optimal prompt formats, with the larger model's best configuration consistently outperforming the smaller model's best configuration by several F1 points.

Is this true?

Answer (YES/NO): YES